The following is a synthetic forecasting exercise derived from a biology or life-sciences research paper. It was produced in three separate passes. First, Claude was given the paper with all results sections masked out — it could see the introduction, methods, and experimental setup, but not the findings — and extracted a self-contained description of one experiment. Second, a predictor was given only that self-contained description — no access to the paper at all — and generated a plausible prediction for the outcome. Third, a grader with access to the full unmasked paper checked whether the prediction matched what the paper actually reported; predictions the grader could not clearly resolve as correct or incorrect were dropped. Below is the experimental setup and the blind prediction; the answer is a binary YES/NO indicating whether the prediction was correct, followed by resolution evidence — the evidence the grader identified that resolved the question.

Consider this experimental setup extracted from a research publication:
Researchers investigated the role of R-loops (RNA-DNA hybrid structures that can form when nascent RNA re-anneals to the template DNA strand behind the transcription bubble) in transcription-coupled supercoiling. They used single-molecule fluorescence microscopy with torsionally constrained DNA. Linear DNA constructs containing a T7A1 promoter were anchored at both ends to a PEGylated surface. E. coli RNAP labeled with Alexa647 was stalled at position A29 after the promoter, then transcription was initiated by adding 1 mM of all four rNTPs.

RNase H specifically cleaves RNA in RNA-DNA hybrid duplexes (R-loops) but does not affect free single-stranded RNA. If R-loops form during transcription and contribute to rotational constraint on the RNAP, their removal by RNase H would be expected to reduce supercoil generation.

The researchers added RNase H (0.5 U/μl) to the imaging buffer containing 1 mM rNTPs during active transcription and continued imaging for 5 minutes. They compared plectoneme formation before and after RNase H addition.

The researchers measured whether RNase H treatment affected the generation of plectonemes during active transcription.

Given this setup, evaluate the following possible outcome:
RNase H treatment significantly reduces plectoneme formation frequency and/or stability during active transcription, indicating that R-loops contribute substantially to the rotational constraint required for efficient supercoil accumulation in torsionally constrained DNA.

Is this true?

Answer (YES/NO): NO